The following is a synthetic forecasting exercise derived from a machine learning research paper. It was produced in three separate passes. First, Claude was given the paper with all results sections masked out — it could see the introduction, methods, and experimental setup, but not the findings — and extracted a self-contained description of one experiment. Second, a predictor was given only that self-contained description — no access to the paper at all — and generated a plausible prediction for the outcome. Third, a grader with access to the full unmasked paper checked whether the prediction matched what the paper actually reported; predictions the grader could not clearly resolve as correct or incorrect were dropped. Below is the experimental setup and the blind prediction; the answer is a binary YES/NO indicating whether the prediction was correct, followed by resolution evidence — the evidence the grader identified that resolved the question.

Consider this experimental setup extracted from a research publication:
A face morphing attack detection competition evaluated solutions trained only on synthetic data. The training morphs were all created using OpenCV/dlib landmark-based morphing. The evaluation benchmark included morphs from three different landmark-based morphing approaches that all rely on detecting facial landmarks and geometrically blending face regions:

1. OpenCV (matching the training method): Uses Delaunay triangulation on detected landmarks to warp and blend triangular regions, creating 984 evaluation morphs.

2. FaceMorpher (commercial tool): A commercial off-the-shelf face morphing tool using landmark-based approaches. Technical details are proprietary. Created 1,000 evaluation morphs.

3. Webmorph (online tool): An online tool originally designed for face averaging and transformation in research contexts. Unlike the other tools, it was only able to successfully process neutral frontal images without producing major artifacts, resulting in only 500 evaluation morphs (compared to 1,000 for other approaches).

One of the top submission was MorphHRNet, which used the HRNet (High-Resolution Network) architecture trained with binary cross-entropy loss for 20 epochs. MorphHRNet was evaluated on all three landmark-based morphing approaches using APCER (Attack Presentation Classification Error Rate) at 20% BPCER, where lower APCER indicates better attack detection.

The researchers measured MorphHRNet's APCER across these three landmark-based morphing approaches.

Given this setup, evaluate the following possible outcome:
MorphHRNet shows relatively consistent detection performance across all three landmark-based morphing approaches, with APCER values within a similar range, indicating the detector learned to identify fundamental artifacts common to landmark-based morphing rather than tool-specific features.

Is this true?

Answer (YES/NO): YES